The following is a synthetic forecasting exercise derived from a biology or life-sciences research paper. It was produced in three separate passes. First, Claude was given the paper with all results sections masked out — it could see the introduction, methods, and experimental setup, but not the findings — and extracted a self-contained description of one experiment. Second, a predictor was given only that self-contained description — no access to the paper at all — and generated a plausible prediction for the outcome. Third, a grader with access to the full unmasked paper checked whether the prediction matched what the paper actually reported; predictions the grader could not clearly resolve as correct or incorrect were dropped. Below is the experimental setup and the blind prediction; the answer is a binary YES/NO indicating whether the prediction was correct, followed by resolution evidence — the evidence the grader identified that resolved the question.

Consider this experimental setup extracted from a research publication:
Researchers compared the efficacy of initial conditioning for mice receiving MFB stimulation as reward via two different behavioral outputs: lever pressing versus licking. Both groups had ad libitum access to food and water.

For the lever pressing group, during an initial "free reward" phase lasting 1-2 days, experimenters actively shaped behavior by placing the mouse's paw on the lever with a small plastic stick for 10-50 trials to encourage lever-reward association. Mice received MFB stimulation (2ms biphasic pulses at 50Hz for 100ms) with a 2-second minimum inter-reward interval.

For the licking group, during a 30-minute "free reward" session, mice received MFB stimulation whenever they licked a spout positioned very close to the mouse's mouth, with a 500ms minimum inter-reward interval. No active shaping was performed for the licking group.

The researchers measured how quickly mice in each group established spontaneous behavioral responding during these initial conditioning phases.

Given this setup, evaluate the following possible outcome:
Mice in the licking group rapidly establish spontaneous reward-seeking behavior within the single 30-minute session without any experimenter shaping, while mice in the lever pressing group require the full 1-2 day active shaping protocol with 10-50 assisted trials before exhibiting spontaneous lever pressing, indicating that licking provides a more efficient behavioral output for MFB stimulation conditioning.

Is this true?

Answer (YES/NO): YES